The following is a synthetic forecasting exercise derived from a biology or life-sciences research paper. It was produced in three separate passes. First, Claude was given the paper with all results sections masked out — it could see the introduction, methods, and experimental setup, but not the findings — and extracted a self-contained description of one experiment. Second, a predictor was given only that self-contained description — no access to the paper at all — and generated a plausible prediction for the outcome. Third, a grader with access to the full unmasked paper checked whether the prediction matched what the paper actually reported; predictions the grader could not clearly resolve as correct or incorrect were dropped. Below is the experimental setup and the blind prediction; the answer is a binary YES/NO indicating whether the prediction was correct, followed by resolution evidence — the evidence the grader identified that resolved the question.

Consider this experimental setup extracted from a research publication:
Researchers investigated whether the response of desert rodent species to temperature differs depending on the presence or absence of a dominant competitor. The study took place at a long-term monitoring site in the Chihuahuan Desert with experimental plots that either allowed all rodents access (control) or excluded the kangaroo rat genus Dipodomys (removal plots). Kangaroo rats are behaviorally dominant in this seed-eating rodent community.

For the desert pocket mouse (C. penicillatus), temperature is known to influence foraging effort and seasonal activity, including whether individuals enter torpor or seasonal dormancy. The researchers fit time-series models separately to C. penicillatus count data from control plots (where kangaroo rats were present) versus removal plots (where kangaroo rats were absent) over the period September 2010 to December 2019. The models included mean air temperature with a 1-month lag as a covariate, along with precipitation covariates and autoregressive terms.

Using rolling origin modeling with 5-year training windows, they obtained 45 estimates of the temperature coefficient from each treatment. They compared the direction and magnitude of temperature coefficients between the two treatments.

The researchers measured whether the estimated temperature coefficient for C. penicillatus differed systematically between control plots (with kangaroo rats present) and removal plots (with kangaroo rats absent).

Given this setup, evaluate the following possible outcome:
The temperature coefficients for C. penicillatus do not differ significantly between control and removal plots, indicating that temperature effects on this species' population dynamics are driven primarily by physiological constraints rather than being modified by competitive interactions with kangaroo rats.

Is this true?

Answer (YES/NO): NO